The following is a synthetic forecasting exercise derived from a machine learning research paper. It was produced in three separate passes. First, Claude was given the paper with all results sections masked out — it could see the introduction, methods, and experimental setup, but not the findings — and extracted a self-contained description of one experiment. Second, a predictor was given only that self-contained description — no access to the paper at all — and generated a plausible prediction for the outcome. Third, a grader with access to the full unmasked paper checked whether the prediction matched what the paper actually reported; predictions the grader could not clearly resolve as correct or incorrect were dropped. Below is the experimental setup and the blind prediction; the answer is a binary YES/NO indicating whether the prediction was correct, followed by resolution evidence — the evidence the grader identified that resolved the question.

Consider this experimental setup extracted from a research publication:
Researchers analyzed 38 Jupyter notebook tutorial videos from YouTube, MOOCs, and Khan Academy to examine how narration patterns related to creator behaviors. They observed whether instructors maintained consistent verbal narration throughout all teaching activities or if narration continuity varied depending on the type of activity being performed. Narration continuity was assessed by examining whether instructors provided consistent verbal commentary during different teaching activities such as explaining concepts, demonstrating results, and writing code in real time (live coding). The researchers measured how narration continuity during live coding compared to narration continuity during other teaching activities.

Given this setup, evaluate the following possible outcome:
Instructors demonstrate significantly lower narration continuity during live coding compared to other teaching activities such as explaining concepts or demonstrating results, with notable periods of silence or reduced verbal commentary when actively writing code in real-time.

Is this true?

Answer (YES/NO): NO